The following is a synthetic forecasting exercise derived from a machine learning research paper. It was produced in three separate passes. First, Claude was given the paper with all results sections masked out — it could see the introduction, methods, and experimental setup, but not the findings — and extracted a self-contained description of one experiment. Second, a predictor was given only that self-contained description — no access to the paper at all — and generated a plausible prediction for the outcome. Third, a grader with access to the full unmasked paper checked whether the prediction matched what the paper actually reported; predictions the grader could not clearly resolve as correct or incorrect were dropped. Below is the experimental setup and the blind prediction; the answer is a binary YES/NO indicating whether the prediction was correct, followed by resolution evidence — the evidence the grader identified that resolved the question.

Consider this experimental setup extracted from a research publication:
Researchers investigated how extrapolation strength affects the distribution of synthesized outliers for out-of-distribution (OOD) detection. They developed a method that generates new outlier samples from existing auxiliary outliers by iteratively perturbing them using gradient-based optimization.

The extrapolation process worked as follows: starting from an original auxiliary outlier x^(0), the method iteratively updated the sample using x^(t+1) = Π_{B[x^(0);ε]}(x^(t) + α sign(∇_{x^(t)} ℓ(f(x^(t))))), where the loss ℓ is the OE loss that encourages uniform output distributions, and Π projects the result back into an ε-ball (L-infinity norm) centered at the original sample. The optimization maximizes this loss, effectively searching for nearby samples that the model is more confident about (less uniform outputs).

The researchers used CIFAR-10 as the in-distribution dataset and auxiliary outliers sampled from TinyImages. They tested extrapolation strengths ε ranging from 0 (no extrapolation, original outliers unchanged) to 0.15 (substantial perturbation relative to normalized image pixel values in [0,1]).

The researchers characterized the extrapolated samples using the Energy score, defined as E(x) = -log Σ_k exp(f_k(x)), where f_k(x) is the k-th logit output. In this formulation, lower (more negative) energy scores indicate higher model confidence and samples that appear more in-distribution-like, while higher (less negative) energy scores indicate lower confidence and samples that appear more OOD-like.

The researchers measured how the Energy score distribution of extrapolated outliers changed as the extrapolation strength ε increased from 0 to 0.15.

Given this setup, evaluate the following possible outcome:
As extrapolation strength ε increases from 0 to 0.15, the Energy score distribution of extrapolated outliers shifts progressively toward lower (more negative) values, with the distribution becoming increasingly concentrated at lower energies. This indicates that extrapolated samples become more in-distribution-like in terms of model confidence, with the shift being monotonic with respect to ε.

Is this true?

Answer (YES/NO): NO